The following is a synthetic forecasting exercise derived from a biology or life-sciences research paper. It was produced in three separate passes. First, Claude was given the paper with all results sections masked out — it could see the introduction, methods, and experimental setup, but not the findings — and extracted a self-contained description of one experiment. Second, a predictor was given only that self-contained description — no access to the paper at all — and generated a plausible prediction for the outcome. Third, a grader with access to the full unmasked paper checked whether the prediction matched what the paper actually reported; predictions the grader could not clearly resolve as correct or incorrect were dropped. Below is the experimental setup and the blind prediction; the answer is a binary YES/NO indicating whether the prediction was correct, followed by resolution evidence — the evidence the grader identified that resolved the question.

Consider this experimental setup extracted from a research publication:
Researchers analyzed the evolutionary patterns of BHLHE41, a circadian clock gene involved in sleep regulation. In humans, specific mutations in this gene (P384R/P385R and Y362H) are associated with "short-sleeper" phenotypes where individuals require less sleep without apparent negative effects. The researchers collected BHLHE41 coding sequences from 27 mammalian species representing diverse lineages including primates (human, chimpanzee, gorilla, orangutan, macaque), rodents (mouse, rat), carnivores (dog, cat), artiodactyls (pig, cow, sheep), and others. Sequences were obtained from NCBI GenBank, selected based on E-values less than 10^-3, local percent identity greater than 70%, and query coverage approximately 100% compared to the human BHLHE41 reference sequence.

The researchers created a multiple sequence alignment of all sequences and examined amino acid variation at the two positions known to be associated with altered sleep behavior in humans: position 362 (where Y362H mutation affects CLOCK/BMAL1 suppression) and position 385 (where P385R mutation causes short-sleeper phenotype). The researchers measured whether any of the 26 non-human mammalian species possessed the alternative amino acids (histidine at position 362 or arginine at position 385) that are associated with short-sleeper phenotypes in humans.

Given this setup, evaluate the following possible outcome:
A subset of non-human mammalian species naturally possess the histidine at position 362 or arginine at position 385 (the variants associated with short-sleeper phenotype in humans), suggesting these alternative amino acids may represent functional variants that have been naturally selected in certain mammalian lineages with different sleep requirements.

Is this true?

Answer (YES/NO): NO